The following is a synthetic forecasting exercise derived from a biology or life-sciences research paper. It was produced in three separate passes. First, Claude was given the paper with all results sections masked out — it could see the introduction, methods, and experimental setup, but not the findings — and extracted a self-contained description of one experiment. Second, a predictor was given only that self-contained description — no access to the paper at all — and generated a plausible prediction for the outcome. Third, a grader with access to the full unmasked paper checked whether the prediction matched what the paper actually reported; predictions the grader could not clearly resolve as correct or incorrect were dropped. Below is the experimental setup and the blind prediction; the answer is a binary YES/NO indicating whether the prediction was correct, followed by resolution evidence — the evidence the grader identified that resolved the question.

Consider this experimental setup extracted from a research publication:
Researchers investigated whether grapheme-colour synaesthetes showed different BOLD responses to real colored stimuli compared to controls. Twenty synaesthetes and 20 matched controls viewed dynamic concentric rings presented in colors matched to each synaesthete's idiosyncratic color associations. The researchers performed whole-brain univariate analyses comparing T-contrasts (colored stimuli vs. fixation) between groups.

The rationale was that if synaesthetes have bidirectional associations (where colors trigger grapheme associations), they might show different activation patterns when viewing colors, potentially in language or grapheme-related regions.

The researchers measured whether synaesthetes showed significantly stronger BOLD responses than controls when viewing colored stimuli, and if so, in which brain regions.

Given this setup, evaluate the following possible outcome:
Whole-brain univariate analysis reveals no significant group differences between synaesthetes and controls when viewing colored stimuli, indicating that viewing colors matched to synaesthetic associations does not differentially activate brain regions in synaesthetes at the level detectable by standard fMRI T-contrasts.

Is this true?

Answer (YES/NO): NO